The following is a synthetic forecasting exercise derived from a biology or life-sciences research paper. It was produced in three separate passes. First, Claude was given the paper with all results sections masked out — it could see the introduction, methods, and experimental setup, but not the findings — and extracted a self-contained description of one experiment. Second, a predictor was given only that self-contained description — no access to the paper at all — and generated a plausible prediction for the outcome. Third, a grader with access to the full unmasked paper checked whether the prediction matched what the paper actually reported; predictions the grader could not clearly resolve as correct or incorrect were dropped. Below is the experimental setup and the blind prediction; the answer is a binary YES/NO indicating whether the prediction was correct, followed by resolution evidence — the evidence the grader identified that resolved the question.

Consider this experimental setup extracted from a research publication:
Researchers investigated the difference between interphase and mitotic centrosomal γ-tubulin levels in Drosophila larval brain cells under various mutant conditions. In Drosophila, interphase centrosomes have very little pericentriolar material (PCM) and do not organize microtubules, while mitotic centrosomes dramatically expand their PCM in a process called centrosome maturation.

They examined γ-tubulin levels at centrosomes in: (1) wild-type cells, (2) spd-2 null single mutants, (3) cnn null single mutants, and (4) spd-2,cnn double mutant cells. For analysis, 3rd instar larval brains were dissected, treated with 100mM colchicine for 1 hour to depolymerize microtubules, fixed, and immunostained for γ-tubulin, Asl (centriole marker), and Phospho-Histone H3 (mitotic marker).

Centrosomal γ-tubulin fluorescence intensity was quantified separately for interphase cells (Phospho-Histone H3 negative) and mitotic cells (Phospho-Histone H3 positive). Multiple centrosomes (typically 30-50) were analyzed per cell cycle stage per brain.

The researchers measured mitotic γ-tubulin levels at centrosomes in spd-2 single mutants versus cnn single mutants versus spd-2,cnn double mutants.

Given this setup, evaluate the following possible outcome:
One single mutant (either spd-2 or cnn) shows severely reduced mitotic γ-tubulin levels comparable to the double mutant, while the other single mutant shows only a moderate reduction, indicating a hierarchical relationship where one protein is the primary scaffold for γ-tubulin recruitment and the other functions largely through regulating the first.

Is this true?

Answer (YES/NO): NO